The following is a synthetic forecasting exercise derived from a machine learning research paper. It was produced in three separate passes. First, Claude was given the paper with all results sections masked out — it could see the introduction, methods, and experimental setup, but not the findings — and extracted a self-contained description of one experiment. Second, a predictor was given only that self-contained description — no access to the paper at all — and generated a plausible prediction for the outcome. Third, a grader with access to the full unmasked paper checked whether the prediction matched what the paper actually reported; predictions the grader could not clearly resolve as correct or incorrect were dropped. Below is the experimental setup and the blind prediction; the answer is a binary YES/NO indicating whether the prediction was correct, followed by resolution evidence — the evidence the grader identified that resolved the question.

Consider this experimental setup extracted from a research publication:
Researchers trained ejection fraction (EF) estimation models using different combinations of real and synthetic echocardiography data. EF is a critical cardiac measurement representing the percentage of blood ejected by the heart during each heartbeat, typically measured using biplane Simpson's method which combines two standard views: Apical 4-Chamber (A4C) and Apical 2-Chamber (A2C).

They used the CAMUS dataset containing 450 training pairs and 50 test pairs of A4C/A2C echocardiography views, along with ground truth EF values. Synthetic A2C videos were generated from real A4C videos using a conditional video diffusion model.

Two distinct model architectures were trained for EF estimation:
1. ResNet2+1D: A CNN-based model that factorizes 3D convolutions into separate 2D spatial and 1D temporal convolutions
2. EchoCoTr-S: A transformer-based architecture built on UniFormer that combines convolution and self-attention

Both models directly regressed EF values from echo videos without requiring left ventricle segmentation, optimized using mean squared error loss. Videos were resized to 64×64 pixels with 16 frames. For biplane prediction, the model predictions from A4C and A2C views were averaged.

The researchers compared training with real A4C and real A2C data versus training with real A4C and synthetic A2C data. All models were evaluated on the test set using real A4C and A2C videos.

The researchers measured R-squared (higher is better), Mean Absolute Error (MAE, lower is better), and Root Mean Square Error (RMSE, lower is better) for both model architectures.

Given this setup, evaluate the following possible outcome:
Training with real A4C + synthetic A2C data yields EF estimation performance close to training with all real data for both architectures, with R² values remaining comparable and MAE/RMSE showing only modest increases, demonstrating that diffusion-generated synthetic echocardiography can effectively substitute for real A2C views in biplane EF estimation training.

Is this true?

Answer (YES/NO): NO